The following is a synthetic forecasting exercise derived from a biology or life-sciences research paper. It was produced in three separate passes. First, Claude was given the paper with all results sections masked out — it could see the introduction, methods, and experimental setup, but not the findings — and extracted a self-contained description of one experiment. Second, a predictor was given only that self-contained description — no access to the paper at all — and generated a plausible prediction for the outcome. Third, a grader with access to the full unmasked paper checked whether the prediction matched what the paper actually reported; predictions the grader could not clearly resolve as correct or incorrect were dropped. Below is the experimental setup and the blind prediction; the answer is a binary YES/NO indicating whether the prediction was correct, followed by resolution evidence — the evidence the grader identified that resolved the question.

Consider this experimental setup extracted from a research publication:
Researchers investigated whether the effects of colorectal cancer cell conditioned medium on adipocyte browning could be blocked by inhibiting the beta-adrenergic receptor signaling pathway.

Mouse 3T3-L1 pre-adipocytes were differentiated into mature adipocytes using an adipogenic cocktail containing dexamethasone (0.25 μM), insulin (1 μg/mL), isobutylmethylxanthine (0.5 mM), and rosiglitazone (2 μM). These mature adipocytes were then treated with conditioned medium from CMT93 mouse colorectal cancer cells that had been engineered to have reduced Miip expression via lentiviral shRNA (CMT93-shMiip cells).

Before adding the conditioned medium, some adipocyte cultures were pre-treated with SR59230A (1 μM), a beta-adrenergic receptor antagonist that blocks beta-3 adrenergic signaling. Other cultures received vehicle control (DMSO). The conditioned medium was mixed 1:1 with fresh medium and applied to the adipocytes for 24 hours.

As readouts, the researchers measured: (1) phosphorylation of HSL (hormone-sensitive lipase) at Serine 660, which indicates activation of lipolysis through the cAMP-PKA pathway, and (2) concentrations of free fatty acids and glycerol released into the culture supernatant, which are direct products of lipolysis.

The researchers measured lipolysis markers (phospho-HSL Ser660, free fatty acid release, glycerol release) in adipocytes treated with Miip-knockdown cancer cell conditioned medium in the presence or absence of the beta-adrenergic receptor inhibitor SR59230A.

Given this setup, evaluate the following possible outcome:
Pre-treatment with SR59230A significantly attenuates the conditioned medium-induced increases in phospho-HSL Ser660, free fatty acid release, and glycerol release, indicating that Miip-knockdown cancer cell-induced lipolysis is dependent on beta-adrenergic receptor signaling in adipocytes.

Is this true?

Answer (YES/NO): YES